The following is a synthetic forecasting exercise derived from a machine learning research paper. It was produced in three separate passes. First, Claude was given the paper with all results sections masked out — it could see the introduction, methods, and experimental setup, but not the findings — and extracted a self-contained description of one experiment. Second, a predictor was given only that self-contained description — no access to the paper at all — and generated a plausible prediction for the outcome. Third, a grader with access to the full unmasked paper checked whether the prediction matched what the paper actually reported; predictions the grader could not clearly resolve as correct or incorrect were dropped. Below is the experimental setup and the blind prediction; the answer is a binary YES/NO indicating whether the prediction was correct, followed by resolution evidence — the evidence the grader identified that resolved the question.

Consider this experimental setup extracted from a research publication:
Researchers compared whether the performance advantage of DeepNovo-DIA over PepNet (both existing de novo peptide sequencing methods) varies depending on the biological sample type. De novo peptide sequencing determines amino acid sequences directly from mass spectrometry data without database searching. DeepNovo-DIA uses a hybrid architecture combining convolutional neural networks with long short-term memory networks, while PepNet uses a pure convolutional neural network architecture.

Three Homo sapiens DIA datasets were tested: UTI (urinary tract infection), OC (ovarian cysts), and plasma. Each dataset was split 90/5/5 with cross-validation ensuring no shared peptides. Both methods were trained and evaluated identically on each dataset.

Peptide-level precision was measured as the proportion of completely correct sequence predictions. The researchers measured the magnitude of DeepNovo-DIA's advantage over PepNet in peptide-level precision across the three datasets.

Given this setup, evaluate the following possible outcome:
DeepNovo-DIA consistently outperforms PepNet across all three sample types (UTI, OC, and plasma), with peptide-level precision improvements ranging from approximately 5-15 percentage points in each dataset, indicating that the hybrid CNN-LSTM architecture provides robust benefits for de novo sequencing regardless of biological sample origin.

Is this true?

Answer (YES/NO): NO